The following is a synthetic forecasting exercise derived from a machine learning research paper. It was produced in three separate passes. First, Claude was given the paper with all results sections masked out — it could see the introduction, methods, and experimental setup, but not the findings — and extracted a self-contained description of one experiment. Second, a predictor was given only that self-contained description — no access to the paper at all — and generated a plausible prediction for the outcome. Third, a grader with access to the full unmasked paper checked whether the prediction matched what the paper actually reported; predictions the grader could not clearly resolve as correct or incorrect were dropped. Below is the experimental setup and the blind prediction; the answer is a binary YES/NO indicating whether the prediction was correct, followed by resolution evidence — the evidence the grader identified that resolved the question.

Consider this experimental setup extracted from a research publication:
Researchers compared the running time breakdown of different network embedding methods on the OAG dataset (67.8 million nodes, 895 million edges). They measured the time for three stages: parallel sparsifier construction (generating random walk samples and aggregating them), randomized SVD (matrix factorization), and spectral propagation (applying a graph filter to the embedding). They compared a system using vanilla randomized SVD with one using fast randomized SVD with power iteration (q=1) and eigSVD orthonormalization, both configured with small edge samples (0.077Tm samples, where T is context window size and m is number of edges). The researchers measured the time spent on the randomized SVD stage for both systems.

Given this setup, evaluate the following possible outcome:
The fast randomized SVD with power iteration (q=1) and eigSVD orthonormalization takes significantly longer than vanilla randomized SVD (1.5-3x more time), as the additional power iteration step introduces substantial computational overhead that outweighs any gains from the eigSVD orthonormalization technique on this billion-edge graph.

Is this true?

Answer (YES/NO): NO